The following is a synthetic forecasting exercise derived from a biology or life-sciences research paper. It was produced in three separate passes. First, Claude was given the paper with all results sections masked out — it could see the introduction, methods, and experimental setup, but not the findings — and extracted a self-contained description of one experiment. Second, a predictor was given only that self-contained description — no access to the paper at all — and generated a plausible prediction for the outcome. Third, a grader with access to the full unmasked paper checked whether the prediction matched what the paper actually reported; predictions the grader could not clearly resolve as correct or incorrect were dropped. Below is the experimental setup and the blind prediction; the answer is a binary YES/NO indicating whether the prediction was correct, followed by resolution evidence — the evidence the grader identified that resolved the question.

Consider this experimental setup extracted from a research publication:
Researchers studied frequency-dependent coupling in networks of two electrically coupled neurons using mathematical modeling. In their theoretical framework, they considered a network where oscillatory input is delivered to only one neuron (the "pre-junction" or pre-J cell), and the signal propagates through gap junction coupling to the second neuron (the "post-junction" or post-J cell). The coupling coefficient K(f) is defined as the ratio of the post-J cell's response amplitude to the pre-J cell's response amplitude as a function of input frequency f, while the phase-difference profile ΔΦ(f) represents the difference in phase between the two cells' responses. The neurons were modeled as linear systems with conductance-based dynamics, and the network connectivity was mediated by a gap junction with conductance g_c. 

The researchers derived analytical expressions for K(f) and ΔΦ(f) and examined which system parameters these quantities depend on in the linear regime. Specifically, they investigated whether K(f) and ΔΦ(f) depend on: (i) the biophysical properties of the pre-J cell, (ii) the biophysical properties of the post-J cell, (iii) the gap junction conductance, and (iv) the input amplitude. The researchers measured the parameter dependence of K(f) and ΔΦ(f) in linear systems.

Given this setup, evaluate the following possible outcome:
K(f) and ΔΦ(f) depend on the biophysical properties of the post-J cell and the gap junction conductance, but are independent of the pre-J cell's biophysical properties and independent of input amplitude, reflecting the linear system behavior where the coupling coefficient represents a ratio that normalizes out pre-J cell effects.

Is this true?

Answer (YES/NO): YES